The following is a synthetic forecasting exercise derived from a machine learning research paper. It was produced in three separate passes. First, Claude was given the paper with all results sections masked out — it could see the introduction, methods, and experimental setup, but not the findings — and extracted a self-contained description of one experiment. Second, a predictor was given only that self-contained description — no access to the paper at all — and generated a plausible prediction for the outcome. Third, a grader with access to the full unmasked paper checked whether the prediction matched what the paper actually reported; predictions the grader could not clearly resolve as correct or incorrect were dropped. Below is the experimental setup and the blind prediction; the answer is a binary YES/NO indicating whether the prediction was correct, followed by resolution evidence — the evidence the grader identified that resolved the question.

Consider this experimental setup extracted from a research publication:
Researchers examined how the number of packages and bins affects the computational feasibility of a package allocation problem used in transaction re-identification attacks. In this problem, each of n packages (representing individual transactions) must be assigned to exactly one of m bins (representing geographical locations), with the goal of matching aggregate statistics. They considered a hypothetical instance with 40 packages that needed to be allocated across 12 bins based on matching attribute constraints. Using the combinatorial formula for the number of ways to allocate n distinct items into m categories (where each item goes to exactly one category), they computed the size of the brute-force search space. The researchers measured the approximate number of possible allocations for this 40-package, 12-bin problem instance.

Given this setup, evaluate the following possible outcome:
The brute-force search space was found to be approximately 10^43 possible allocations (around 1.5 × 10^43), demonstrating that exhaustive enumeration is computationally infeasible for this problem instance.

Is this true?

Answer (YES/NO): YES